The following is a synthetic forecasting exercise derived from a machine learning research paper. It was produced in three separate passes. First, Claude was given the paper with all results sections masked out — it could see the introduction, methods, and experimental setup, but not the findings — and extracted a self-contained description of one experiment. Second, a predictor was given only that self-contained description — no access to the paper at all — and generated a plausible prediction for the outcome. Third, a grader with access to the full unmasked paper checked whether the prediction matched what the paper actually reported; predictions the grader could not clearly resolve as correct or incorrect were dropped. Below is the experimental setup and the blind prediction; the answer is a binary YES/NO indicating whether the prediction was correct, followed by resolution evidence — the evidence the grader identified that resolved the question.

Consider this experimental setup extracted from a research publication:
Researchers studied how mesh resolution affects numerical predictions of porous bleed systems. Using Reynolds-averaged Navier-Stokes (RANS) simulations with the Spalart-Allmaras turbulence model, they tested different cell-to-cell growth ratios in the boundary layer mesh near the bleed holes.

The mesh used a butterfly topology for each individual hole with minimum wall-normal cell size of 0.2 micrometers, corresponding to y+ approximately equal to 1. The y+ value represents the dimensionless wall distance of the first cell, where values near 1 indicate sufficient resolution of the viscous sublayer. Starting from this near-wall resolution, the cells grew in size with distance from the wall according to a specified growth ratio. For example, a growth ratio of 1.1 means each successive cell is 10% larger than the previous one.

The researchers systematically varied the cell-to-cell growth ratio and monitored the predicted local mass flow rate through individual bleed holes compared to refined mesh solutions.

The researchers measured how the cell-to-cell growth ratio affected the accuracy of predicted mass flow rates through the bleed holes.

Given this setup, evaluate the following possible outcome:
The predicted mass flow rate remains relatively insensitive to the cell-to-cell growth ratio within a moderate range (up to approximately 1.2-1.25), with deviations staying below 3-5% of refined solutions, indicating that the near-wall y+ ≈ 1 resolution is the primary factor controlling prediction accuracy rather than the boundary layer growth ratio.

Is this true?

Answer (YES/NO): NO